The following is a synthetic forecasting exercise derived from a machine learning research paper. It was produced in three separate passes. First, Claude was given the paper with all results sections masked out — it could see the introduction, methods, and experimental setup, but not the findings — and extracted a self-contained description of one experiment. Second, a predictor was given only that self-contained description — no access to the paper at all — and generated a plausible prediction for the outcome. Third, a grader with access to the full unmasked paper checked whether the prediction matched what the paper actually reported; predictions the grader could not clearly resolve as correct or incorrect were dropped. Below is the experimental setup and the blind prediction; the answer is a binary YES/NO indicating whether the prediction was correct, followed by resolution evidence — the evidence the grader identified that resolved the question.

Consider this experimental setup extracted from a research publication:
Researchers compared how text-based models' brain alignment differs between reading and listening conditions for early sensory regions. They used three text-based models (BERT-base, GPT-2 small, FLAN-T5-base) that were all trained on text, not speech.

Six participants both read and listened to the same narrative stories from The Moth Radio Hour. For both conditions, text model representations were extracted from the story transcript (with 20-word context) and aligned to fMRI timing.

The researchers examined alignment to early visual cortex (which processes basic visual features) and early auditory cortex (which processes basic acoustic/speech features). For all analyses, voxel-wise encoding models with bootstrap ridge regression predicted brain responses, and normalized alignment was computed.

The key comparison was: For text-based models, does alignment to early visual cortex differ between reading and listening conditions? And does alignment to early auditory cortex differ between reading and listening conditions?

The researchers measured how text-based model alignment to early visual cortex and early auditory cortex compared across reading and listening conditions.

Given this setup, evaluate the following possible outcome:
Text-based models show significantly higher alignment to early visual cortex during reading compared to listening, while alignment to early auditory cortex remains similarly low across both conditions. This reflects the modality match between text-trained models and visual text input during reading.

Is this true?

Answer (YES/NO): NO